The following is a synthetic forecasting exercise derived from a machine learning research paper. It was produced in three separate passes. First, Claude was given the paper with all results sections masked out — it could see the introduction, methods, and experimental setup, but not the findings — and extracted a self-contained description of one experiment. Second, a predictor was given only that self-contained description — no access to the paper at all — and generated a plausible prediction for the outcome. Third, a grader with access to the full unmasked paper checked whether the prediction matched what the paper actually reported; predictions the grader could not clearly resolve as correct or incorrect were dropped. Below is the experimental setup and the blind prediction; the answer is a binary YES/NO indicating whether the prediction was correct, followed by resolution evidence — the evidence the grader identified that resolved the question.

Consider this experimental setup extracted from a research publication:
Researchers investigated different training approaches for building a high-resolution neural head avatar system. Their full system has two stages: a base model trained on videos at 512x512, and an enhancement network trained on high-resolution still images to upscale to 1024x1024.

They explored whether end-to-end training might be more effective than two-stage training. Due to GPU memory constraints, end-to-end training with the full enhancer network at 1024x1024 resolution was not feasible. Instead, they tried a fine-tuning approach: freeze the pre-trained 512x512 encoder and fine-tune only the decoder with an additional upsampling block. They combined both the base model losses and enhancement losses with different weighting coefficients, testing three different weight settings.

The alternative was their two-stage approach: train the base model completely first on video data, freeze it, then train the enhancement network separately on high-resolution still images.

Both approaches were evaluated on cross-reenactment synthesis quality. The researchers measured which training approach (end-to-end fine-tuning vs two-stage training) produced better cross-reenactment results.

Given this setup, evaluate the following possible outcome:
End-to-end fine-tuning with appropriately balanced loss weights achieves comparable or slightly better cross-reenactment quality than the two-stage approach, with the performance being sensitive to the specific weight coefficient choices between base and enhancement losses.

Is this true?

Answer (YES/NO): NO